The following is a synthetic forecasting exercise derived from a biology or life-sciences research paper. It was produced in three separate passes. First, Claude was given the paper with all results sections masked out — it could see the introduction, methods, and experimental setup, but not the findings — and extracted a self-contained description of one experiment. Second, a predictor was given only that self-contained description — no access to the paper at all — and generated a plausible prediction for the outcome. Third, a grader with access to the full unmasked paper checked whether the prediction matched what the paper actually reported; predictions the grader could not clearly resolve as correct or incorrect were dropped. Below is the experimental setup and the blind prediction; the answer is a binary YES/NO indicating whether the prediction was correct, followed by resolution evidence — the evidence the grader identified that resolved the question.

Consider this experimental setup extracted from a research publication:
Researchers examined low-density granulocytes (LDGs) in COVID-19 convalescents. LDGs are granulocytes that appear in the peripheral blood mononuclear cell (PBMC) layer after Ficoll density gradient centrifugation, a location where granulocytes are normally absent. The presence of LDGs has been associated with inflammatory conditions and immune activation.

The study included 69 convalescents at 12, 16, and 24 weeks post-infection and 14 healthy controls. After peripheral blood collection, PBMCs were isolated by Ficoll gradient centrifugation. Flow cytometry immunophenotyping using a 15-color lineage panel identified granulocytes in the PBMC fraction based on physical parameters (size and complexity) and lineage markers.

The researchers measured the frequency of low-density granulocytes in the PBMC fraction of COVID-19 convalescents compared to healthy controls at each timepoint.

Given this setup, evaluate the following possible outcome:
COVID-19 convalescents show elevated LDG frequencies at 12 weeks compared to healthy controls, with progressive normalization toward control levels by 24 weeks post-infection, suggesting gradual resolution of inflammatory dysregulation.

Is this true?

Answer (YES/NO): NO